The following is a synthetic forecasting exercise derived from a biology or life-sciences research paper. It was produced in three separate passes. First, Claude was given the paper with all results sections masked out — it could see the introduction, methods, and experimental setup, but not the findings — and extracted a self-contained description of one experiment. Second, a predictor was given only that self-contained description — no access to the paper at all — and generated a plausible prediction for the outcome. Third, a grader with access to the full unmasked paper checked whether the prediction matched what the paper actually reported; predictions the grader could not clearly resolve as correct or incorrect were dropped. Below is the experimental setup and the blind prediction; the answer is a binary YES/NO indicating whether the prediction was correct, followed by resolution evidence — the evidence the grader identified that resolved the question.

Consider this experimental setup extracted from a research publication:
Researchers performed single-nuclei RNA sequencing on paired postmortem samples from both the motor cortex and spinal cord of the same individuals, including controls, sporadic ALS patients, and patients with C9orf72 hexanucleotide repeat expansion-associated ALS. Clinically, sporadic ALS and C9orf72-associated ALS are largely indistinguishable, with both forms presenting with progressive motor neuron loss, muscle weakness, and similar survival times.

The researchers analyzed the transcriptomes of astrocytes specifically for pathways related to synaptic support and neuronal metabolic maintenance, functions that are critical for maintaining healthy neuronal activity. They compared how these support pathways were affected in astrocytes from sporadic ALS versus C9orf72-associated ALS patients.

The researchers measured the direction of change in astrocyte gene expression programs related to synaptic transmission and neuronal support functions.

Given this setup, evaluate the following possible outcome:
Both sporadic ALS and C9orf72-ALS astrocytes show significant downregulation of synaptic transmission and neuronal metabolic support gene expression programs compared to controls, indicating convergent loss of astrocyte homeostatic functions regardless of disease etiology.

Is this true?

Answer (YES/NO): NO